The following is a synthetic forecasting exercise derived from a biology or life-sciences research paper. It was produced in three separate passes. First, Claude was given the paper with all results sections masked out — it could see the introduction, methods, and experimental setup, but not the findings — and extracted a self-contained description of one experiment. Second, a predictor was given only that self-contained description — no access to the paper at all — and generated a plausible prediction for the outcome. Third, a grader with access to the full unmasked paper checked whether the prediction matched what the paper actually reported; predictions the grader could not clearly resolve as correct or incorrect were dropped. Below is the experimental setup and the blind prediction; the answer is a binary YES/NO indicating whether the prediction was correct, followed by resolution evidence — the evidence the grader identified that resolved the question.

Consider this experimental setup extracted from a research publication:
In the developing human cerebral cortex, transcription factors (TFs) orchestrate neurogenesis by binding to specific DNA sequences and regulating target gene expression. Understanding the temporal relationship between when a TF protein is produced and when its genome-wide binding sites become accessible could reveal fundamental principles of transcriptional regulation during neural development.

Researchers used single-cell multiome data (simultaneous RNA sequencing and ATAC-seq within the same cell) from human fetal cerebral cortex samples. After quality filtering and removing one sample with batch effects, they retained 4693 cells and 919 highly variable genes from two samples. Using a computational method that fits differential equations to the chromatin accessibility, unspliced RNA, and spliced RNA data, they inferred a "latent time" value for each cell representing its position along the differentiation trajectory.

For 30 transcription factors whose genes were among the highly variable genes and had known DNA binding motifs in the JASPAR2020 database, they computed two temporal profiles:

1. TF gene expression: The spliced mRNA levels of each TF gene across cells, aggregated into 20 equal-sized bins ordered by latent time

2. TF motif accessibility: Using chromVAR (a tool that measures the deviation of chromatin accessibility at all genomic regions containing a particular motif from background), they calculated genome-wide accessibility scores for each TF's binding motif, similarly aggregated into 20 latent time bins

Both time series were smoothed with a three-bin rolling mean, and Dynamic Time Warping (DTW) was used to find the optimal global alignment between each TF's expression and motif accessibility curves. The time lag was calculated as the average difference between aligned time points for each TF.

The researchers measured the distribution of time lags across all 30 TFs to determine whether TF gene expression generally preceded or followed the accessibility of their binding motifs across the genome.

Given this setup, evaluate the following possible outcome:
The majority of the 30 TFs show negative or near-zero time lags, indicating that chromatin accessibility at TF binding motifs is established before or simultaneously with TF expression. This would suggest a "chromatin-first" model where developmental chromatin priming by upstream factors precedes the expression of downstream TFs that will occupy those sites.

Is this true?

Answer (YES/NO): NO